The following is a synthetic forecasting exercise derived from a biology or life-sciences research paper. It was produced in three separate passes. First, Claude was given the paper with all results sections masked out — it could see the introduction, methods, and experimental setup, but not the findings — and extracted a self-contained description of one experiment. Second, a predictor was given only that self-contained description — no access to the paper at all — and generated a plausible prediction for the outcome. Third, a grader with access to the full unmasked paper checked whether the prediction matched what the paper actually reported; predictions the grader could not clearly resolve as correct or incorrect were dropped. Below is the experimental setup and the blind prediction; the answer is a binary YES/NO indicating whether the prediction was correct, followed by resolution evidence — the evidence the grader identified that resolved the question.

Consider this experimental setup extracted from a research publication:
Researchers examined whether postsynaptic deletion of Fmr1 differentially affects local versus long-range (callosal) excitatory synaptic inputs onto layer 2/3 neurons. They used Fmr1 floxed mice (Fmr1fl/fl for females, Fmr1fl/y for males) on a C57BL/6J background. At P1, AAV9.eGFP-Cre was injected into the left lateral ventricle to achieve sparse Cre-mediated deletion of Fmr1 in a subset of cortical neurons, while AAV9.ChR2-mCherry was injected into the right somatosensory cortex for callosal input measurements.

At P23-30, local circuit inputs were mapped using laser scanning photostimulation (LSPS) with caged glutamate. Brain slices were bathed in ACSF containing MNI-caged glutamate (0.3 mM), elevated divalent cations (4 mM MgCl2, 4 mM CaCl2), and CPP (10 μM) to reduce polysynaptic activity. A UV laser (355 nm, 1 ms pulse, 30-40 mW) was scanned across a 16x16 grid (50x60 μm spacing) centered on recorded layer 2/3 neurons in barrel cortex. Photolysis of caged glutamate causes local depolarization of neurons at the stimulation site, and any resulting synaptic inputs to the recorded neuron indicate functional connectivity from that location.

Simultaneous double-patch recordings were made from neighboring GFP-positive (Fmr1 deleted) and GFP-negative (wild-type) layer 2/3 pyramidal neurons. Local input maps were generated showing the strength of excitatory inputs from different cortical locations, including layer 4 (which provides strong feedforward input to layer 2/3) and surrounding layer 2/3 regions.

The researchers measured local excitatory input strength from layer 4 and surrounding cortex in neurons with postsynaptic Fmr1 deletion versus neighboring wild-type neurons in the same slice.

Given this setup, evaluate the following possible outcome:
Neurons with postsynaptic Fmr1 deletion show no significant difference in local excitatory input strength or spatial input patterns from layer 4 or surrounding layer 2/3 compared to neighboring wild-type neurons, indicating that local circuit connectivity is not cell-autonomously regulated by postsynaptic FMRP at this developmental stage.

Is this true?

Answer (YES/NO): YES